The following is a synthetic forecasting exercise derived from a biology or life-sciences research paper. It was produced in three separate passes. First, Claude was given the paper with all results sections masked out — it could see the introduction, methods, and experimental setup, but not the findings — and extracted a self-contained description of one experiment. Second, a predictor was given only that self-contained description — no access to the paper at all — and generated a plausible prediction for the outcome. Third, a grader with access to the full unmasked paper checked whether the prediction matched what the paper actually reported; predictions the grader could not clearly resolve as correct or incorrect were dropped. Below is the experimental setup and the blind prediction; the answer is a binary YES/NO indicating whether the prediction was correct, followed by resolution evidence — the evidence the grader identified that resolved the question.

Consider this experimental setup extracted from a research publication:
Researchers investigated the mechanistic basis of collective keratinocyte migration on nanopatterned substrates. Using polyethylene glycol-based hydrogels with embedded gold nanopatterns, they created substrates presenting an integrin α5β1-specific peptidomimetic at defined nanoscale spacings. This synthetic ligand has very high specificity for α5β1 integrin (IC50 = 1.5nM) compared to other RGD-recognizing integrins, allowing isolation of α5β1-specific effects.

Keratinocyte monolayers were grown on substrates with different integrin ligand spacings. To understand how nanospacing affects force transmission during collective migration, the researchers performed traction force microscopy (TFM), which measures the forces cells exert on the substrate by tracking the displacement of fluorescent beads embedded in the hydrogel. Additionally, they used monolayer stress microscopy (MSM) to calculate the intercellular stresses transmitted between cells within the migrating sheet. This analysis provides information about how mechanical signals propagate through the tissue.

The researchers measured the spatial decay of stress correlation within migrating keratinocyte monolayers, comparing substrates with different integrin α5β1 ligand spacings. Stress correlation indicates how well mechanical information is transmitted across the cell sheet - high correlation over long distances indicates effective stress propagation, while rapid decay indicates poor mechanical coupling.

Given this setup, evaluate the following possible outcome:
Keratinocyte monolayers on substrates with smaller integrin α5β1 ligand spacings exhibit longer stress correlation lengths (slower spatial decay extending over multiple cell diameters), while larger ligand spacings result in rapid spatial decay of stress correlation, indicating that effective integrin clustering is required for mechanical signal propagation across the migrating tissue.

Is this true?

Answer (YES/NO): NO